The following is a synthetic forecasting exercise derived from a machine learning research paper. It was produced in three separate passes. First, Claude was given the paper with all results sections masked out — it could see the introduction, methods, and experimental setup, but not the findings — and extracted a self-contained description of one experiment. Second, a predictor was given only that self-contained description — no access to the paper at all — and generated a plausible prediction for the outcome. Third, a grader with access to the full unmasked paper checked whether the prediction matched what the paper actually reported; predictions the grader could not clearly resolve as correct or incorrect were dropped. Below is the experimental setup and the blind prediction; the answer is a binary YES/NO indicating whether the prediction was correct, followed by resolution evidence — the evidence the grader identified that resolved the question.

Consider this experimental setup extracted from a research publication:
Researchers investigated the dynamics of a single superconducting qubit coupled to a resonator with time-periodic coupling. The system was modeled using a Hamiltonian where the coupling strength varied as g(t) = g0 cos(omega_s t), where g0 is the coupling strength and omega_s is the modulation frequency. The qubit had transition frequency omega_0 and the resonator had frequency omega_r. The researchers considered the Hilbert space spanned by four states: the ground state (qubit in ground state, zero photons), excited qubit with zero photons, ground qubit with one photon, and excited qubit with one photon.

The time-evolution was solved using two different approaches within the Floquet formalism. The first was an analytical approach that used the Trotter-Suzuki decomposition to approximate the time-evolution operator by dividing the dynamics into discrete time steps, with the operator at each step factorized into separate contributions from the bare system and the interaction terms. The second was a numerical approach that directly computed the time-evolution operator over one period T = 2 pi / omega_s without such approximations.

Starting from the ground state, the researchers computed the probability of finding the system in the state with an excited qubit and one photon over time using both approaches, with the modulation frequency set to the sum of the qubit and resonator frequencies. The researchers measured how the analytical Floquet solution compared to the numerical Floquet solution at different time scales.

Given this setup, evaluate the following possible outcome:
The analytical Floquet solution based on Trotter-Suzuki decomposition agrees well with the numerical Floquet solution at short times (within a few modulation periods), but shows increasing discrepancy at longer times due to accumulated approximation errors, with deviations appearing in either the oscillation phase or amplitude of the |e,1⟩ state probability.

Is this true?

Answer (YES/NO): YES